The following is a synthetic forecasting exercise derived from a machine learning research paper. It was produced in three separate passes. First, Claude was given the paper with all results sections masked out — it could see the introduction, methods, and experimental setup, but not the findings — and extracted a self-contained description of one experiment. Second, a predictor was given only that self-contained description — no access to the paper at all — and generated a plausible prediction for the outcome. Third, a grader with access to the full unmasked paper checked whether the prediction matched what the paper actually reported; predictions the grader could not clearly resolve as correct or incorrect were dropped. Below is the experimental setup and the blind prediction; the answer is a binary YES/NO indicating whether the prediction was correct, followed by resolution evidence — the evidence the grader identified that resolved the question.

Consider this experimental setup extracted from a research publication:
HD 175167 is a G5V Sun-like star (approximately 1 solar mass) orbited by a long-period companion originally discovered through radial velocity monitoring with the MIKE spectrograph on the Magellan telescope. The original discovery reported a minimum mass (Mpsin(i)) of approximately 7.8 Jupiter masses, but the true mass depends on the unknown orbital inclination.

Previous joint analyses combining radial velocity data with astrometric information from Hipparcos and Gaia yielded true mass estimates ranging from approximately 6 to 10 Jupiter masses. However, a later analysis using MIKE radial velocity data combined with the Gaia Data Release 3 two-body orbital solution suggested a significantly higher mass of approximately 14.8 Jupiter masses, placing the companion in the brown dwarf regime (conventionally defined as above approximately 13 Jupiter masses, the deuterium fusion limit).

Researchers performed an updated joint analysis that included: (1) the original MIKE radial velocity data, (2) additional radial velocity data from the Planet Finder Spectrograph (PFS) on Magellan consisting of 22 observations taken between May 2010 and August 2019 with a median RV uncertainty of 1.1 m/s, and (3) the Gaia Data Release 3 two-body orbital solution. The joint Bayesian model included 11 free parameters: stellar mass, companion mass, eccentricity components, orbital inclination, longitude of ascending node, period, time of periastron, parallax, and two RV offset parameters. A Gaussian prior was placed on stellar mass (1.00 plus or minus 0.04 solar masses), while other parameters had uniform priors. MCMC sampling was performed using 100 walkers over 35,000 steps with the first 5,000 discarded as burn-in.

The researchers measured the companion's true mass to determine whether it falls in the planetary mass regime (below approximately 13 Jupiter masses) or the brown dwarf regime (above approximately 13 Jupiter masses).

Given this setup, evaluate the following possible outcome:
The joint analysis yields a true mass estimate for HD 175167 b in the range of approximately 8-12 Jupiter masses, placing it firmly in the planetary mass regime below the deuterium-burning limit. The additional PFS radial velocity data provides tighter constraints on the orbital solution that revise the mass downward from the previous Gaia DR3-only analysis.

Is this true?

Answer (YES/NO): YES